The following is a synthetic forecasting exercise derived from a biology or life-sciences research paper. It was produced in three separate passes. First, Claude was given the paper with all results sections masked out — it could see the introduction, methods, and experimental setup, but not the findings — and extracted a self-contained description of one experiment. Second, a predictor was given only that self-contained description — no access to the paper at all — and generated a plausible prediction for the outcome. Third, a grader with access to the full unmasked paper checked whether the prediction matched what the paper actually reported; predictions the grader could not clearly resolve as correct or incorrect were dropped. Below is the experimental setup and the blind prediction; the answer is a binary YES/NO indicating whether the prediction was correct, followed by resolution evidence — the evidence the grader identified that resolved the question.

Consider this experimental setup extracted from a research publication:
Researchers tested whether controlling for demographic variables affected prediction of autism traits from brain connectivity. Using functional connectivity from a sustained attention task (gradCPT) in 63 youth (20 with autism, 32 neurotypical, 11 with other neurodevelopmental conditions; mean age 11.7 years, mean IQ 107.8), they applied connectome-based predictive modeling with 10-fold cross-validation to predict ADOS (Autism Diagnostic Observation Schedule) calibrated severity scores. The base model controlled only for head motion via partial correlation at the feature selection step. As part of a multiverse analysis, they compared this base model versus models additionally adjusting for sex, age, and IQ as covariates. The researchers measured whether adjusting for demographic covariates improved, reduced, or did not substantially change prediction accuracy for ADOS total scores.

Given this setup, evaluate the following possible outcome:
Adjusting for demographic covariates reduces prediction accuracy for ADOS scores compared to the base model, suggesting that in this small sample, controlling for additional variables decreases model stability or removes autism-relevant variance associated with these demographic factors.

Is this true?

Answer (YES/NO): NO